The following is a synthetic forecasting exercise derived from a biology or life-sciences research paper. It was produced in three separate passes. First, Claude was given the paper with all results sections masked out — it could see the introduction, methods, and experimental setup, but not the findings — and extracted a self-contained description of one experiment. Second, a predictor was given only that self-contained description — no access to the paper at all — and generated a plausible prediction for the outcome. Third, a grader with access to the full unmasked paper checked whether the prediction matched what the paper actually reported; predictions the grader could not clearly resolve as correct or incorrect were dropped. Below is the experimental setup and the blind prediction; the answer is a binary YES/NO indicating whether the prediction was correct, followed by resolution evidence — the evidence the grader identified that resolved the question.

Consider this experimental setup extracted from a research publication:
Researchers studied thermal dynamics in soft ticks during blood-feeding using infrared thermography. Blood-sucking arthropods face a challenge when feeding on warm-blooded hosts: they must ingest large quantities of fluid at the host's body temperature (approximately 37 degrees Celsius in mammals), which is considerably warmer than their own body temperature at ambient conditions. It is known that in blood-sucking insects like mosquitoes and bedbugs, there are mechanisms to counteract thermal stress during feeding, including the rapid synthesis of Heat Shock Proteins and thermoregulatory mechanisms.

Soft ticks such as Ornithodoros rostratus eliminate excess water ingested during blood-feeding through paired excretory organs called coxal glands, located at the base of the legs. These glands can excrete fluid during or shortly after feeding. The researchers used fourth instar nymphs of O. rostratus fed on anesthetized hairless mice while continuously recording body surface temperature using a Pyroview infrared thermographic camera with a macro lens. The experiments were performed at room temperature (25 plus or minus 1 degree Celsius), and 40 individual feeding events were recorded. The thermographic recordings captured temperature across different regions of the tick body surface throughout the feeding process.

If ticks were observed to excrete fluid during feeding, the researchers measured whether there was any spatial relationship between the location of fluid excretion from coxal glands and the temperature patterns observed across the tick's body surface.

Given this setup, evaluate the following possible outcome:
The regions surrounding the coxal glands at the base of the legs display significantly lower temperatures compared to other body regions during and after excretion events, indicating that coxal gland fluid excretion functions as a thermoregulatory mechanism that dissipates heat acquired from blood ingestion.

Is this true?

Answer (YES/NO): NO